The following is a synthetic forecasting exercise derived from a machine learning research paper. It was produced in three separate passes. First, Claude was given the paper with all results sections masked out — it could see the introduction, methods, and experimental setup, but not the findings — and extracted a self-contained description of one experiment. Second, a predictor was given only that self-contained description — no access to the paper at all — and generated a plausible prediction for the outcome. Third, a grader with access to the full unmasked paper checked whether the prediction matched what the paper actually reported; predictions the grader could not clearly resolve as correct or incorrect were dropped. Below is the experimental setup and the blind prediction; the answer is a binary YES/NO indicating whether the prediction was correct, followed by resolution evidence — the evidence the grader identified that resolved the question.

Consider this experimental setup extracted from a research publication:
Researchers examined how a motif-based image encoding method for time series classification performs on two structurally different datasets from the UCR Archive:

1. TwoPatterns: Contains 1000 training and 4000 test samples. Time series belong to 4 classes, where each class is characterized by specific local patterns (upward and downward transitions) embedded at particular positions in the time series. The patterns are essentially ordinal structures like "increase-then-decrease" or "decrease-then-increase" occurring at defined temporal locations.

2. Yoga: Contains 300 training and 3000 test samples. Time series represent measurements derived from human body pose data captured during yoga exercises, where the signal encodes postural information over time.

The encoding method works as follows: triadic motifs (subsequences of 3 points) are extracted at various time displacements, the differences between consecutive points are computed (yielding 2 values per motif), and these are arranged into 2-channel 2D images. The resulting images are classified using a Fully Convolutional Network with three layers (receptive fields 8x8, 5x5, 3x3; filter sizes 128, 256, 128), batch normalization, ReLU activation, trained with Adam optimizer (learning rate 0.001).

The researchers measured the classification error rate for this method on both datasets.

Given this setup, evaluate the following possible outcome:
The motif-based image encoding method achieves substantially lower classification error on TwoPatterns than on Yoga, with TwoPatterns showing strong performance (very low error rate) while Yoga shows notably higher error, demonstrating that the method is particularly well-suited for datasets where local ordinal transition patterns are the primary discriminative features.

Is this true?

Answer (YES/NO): YES